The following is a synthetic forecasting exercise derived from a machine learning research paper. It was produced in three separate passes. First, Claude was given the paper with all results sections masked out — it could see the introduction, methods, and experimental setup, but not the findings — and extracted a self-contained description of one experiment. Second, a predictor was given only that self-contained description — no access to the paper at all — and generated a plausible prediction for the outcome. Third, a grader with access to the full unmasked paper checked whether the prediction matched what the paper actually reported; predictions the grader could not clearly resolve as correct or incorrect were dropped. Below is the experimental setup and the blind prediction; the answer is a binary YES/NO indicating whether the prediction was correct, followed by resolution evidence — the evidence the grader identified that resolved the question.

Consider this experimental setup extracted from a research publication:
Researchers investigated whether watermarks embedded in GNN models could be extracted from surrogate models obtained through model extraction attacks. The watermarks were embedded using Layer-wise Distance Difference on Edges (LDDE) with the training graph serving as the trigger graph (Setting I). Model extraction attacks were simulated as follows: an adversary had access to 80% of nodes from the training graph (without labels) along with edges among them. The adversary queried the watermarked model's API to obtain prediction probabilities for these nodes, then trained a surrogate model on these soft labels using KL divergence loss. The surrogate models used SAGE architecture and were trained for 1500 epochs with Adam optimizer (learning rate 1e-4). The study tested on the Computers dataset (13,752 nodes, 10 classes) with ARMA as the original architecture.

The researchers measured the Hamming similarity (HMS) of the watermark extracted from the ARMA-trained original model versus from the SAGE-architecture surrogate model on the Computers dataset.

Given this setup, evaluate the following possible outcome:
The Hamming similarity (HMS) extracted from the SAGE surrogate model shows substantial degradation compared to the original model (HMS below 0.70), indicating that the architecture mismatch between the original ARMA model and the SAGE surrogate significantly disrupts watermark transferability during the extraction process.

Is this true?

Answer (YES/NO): YES